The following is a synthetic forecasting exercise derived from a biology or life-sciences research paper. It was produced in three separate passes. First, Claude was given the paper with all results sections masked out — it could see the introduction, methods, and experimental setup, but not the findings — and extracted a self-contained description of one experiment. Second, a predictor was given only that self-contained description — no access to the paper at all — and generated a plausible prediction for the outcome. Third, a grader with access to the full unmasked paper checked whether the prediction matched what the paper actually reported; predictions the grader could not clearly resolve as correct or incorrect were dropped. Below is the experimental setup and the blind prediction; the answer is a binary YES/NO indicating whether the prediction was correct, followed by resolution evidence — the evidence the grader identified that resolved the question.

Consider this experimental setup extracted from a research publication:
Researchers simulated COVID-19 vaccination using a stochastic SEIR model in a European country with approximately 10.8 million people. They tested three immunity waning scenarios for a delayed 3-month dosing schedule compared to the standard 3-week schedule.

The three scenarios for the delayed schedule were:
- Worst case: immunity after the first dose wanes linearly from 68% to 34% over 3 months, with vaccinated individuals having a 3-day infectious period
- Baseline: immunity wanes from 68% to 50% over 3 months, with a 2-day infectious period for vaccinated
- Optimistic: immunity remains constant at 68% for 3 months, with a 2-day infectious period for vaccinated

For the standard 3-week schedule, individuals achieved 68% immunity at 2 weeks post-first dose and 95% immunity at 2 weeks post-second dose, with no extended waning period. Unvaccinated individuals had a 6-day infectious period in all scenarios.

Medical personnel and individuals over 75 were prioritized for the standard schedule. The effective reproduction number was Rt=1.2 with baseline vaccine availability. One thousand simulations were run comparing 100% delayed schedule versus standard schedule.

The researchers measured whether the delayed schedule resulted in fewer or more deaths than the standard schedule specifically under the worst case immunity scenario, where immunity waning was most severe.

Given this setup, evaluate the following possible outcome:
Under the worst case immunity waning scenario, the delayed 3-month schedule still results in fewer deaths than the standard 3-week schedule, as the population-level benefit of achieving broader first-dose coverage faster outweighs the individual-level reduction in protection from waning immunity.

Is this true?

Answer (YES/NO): YES